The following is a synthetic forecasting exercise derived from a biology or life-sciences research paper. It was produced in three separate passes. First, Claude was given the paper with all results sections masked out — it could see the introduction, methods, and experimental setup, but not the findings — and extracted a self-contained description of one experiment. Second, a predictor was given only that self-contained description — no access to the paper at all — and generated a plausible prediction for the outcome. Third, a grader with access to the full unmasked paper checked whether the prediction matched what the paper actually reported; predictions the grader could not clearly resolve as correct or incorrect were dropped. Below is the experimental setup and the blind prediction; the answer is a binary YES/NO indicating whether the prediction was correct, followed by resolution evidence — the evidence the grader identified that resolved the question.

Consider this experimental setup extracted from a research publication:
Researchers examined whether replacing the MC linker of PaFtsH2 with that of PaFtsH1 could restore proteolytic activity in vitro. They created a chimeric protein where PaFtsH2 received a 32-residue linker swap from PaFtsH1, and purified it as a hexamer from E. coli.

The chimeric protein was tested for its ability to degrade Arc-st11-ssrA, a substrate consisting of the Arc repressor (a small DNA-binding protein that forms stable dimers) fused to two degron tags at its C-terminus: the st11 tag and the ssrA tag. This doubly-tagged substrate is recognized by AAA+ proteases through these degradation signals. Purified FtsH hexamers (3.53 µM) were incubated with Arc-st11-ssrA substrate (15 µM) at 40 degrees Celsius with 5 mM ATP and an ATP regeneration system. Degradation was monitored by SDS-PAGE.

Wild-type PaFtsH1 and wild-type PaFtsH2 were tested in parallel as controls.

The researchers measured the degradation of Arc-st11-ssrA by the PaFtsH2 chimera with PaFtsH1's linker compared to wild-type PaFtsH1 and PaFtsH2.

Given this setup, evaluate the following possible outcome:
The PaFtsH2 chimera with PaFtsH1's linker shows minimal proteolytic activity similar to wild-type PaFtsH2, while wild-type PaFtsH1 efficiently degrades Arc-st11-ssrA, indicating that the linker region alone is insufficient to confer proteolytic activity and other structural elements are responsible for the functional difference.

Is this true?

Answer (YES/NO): YES